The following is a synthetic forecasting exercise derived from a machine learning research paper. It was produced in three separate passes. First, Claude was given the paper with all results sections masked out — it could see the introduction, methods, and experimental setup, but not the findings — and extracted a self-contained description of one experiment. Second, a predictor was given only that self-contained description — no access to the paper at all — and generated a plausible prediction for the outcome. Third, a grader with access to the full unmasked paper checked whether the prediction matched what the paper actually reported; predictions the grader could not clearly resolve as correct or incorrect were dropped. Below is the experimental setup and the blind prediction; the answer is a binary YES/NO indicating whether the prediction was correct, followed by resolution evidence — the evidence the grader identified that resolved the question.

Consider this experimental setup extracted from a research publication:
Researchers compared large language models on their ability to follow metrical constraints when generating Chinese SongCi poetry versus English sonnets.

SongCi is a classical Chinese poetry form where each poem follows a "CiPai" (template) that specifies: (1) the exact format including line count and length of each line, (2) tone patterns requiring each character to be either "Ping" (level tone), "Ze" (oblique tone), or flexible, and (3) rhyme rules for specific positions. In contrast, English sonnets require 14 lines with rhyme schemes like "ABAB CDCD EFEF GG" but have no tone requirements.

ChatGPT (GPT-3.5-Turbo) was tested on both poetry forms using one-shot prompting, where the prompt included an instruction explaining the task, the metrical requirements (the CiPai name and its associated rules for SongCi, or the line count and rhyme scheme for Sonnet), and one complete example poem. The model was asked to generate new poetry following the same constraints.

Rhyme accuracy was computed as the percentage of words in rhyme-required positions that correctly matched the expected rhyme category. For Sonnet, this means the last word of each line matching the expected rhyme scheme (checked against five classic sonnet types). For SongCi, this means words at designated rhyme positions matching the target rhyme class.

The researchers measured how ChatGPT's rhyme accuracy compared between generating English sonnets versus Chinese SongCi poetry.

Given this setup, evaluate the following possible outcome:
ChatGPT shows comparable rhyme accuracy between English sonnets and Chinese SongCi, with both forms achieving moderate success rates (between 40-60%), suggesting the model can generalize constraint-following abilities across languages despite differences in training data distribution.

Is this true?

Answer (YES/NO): YES